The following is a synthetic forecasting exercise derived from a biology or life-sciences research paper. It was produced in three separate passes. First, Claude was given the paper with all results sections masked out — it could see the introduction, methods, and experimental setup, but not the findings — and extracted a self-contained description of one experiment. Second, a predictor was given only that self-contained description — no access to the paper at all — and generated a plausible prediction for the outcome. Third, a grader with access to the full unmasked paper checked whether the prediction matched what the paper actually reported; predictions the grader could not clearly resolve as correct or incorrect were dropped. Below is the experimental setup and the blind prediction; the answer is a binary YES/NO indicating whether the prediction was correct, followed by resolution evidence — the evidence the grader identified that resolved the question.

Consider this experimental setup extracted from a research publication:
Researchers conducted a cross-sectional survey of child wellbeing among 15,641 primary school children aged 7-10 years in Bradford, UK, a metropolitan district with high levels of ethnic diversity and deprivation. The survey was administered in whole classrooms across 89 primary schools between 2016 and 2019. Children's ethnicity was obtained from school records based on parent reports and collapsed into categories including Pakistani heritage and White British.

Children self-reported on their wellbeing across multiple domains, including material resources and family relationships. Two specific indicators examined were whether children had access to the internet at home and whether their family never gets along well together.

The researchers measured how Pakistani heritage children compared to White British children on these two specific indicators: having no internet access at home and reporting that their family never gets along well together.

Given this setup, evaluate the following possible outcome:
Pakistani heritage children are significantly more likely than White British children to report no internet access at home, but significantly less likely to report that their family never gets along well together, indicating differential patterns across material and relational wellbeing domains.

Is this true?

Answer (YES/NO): NO